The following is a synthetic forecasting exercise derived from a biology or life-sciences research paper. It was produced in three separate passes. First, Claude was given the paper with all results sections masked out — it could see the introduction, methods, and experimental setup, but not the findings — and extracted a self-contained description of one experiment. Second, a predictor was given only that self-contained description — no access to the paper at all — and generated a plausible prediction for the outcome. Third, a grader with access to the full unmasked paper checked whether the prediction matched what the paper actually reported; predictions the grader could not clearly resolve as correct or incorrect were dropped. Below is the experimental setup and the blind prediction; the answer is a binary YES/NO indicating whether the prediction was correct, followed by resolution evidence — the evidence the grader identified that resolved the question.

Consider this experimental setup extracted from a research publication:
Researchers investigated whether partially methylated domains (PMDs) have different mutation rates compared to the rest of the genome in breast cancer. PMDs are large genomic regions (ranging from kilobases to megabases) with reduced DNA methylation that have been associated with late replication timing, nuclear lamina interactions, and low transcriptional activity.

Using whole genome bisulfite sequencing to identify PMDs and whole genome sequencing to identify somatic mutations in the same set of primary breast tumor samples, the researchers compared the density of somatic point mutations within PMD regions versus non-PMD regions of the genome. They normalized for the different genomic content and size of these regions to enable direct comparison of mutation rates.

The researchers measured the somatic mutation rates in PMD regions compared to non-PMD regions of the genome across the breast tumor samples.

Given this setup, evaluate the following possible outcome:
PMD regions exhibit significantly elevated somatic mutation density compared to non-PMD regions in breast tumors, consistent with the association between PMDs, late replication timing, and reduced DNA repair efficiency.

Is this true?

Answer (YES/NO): YES